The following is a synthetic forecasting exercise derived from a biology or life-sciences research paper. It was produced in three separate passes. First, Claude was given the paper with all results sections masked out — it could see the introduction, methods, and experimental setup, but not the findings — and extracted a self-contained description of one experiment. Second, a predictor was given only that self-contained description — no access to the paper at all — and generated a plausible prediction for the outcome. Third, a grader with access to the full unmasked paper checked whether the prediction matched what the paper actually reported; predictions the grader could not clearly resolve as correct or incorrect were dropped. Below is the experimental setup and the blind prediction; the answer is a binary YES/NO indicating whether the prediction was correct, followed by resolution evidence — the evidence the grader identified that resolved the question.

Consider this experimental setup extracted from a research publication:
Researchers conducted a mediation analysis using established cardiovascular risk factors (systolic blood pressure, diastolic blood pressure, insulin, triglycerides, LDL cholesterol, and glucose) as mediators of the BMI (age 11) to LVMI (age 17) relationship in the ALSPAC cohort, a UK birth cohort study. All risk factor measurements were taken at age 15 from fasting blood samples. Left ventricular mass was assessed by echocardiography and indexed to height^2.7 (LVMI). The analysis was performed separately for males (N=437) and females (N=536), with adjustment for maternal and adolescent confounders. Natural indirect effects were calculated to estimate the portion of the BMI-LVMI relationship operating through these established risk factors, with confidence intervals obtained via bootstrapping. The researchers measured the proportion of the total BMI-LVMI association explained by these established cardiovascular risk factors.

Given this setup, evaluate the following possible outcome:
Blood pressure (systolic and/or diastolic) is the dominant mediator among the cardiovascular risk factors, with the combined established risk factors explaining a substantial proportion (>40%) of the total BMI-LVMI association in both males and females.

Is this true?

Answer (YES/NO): NO